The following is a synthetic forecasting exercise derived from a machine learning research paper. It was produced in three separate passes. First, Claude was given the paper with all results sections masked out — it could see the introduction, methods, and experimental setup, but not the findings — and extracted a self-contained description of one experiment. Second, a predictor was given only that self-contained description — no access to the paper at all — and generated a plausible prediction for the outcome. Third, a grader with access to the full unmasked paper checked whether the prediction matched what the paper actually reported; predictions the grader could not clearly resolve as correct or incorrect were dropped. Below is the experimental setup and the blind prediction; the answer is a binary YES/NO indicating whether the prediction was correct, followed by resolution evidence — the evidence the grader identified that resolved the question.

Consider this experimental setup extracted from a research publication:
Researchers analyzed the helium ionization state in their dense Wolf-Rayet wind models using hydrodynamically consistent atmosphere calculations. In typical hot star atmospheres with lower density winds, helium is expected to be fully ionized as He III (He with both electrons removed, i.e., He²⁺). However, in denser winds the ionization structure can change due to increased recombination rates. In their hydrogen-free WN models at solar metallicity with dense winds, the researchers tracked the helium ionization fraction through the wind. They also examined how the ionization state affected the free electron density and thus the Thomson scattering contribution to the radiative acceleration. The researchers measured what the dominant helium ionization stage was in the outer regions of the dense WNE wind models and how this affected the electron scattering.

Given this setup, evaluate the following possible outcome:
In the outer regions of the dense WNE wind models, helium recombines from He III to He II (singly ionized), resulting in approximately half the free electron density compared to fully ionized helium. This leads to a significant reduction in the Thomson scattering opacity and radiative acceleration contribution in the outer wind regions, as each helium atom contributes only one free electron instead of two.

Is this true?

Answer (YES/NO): YES